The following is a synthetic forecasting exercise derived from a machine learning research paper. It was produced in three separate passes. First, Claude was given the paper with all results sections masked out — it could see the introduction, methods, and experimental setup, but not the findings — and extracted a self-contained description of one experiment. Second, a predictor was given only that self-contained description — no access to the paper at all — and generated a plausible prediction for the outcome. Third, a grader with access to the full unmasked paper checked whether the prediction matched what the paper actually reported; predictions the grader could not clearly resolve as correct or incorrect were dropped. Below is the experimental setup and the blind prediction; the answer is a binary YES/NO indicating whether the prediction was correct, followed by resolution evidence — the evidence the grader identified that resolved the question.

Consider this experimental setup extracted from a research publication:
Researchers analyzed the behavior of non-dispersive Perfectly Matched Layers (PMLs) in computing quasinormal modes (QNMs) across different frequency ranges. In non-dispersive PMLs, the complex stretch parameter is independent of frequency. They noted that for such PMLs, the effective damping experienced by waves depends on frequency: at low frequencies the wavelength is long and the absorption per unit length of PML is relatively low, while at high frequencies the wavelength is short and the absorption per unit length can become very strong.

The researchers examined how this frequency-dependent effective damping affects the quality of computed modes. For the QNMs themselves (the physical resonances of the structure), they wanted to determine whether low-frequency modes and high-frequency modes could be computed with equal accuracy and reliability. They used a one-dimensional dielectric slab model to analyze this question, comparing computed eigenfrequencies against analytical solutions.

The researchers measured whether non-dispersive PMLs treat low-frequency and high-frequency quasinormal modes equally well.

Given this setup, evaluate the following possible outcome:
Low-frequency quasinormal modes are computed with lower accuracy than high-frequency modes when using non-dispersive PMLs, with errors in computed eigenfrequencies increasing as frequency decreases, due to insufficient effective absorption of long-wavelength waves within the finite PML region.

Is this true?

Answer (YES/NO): YES